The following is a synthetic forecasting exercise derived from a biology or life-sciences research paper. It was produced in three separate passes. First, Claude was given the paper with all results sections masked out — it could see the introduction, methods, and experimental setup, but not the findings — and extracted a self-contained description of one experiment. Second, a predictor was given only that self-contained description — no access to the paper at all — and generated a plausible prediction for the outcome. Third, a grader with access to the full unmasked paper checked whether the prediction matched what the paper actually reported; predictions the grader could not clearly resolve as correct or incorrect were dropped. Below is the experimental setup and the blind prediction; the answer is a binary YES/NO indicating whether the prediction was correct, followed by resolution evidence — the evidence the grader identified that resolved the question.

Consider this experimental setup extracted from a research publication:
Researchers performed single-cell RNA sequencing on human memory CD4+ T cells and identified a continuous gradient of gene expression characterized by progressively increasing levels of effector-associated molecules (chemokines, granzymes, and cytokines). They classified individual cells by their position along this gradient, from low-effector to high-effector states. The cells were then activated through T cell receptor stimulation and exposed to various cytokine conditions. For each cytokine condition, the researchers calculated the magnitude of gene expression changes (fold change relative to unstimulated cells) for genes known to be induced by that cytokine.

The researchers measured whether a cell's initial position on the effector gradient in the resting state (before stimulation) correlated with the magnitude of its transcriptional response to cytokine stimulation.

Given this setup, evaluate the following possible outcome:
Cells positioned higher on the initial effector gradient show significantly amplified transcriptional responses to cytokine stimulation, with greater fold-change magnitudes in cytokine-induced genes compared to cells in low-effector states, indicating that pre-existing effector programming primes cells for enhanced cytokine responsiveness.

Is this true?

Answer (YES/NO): NO